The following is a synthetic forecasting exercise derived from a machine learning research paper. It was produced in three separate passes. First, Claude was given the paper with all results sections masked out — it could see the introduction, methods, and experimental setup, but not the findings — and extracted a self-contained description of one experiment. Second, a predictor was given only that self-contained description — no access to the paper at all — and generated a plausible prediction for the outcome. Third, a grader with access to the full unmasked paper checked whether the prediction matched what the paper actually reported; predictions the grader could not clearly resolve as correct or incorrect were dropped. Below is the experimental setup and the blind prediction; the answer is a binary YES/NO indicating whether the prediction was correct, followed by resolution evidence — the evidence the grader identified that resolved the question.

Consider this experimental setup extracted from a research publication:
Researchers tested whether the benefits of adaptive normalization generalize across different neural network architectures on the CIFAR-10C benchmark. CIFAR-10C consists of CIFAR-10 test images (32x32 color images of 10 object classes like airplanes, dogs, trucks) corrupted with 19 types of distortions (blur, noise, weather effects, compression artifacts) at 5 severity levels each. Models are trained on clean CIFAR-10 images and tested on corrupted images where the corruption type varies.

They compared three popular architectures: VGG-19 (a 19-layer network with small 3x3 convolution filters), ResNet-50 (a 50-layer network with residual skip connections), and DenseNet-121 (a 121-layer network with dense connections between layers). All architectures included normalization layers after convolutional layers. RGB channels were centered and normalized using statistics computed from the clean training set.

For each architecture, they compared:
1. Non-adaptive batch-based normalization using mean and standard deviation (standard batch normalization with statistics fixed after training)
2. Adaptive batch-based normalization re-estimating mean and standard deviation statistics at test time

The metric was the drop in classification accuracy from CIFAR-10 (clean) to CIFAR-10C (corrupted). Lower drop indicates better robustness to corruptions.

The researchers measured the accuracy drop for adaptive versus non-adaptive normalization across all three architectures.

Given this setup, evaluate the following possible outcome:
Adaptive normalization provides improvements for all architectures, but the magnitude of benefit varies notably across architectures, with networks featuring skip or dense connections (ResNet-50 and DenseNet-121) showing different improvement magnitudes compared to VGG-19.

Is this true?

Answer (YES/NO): NO